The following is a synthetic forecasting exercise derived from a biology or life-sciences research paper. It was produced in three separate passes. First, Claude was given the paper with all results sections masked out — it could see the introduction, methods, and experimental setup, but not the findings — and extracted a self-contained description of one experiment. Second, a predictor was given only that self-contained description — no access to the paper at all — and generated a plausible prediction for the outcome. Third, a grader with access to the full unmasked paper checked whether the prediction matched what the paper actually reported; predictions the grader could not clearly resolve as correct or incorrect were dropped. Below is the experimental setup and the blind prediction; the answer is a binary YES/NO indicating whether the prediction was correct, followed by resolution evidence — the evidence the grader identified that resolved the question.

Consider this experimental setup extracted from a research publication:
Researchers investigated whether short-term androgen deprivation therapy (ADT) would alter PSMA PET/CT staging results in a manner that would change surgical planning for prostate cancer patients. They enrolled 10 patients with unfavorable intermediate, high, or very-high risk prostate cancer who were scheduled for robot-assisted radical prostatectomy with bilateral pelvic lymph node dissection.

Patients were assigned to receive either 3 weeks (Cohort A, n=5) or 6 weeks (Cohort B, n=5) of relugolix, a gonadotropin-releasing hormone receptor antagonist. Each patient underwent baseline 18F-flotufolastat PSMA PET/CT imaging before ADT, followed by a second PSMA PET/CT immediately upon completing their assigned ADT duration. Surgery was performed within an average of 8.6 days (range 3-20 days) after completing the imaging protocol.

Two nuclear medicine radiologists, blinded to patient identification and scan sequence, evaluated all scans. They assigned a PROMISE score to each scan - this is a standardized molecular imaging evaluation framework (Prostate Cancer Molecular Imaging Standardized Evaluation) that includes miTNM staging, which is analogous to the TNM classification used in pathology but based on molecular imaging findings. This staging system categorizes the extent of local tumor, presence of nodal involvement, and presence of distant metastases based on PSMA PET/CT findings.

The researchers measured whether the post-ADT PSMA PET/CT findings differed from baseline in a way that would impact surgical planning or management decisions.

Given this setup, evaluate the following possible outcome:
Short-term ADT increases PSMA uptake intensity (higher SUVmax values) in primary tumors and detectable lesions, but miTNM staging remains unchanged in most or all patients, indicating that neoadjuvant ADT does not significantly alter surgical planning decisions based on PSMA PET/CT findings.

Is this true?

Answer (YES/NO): NO